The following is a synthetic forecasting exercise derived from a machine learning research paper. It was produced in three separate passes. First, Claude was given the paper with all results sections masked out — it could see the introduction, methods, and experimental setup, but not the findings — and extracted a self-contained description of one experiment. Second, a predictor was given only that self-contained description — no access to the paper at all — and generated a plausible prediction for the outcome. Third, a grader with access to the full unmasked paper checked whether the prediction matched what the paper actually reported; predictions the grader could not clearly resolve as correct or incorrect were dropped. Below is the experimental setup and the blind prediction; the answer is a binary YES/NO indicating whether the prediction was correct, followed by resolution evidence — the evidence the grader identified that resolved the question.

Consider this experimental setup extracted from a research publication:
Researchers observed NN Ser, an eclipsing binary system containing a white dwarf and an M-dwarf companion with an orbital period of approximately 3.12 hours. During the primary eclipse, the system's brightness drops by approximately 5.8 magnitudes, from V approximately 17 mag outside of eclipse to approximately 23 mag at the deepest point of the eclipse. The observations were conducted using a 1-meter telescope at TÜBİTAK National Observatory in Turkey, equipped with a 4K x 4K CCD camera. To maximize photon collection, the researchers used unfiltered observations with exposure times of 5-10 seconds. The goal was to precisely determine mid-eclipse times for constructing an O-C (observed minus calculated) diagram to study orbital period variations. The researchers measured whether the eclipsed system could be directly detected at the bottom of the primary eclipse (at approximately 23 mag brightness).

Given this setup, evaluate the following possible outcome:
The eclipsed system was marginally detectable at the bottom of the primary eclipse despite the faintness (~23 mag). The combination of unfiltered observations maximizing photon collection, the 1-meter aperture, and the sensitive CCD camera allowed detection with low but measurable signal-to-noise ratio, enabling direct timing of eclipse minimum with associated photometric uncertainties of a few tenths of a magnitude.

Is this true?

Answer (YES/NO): NO